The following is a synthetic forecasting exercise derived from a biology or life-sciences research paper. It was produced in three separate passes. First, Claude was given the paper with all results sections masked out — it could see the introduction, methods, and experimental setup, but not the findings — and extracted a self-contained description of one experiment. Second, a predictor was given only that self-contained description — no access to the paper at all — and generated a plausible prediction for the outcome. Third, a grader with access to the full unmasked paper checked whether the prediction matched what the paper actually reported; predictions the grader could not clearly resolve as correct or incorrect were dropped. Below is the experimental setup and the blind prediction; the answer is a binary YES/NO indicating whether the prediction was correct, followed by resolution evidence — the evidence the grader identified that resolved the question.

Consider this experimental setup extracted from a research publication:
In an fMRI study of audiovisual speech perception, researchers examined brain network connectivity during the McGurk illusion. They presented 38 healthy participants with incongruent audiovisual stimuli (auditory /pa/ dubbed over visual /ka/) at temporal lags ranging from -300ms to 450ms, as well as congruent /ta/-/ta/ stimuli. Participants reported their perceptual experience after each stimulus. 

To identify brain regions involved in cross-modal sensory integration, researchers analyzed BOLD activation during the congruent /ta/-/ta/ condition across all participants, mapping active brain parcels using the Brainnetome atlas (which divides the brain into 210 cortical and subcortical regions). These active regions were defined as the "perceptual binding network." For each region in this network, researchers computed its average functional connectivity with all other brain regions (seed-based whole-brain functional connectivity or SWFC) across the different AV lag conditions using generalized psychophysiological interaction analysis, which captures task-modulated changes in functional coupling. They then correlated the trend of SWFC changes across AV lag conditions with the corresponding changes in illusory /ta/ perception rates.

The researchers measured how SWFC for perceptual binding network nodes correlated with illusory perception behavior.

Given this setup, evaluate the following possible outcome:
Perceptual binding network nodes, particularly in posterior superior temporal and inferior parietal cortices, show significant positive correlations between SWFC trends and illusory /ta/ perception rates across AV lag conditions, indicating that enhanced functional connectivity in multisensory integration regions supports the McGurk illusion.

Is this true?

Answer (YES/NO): NO